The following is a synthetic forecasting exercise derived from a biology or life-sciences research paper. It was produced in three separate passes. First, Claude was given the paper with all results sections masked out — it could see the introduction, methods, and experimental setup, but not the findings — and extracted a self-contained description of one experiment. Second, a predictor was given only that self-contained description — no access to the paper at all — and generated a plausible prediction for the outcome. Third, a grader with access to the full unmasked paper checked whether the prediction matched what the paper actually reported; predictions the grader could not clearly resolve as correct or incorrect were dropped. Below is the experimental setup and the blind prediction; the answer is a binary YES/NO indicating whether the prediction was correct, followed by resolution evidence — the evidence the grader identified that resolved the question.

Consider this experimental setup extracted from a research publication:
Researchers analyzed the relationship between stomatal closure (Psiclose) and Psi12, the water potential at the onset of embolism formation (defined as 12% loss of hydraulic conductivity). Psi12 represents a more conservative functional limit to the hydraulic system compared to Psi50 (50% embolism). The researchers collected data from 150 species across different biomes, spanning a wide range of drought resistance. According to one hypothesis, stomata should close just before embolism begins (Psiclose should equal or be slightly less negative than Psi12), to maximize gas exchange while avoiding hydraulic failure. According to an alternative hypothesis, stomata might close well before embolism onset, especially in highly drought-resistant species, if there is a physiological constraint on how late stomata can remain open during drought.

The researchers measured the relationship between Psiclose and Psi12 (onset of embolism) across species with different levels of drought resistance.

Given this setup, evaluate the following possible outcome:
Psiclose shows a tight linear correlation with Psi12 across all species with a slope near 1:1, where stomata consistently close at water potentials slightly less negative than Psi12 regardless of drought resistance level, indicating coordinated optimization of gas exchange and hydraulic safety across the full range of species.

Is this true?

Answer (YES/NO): NO